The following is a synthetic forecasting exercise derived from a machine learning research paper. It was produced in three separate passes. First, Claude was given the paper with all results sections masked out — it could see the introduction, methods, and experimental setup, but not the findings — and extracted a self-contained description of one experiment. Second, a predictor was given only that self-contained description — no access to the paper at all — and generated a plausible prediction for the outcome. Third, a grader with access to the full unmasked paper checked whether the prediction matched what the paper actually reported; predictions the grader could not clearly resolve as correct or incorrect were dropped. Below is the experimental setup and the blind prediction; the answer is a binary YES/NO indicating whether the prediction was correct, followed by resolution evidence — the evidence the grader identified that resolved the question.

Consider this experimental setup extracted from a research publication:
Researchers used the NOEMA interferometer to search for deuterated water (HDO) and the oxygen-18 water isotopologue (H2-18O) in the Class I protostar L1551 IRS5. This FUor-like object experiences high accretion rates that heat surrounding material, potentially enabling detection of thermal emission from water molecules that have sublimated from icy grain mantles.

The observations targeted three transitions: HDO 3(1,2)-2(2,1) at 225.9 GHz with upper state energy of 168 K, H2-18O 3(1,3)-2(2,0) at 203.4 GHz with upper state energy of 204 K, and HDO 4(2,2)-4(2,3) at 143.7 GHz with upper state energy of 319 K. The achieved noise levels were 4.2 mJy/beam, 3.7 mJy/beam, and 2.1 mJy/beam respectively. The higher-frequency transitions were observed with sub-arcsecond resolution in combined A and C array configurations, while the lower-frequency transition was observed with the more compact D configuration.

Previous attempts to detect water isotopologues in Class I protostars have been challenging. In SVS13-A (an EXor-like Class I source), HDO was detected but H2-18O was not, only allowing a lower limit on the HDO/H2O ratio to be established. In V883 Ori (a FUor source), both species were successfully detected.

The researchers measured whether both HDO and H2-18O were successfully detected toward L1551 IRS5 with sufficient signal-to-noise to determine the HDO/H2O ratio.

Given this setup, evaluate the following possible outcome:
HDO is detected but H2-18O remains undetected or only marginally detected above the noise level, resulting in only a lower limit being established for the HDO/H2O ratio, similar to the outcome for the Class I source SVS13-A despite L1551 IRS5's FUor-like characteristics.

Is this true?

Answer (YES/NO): NO